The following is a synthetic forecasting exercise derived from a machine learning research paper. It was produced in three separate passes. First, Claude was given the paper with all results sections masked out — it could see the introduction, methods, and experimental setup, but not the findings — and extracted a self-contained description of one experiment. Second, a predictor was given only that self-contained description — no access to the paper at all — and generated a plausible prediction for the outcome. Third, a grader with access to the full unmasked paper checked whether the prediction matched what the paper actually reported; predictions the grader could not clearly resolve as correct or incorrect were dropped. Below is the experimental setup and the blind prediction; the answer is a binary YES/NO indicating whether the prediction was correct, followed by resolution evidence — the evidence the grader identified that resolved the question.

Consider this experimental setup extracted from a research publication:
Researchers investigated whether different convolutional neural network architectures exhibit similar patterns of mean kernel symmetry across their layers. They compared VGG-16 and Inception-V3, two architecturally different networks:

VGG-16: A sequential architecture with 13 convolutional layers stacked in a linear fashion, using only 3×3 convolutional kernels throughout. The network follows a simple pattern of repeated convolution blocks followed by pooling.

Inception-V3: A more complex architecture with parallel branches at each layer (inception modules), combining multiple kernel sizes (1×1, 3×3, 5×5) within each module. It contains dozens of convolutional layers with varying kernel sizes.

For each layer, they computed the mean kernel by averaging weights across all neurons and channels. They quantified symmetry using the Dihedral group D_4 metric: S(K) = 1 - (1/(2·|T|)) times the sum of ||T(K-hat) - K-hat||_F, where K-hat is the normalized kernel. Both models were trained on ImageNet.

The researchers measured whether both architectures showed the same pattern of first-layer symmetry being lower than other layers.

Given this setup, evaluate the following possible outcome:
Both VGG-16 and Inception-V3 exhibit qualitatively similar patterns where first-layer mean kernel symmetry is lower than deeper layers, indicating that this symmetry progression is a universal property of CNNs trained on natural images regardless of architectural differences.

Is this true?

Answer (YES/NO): YES